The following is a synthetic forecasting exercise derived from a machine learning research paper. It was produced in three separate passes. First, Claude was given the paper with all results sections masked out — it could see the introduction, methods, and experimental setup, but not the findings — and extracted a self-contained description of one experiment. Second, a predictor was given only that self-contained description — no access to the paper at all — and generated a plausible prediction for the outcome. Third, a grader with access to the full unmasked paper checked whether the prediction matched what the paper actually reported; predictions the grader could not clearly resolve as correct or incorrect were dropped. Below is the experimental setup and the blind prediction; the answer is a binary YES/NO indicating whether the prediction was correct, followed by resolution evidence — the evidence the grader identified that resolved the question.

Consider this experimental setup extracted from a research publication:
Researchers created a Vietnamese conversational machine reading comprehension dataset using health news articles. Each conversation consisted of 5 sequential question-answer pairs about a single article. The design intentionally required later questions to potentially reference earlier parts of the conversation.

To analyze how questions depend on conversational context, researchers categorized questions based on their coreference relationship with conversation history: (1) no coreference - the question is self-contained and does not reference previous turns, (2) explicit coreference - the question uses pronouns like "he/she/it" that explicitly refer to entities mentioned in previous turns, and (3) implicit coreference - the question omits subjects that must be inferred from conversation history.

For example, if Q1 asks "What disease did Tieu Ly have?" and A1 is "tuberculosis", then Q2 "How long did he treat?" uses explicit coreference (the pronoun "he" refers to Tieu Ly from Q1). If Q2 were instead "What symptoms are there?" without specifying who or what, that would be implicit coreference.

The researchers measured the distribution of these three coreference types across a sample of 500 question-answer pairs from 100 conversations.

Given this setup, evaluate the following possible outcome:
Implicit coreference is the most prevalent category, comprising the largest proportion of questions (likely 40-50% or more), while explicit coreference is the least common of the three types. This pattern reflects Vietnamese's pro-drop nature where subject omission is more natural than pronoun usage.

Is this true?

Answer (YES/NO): NO